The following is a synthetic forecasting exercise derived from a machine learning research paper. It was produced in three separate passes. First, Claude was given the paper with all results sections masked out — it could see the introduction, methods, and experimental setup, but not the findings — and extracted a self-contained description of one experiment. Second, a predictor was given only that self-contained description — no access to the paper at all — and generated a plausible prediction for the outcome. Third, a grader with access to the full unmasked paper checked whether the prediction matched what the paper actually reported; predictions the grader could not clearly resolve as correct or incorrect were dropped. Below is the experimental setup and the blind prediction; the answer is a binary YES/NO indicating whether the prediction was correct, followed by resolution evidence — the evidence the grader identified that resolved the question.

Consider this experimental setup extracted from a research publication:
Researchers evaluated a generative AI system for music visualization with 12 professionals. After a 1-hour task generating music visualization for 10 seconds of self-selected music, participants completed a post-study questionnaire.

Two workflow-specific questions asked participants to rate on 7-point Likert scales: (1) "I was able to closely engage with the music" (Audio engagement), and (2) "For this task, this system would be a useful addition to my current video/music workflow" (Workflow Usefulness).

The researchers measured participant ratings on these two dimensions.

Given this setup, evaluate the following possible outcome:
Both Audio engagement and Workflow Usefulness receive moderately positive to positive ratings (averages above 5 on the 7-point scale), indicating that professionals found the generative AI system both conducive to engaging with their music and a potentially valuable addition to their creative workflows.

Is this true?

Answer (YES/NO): NO